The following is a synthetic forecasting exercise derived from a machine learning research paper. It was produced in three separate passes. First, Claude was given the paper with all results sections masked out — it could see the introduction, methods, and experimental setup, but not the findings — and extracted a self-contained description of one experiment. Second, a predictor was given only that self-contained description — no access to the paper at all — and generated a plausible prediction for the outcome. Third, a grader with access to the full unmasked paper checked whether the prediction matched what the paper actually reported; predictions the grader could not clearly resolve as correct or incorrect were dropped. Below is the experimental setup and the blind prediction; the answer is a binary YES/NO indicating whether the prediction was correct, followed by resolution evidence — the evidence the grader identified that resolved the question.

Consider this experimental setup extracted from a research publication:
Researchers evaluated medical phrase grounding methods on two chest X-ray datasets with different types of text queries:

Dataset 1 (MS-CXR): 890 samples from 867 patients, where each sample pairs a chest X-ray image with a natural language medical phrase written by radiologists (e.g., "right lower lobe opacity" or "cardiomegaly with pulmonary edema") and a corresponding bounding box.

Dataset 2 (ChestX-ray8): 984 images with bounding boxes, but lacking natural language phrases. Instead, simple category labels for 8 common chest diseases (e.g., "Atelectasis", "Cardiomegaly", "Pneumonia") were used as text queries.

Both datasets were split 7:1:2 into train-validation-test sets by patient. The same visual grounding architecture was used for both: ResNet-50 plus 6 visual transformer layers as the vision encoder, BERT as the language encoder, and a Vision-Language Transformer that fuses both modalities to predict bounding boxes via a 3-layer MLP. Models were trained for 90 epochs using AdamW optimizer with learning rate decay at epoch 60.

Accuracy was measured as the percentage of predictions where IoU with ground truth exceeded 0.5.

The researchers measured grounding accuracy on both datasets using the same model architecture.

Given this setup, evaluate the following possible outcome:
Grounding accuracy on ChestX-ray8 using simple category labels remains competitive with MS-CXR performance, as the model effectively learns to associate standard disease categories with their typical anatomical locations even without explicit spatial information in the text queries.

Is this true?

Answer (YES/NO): NO